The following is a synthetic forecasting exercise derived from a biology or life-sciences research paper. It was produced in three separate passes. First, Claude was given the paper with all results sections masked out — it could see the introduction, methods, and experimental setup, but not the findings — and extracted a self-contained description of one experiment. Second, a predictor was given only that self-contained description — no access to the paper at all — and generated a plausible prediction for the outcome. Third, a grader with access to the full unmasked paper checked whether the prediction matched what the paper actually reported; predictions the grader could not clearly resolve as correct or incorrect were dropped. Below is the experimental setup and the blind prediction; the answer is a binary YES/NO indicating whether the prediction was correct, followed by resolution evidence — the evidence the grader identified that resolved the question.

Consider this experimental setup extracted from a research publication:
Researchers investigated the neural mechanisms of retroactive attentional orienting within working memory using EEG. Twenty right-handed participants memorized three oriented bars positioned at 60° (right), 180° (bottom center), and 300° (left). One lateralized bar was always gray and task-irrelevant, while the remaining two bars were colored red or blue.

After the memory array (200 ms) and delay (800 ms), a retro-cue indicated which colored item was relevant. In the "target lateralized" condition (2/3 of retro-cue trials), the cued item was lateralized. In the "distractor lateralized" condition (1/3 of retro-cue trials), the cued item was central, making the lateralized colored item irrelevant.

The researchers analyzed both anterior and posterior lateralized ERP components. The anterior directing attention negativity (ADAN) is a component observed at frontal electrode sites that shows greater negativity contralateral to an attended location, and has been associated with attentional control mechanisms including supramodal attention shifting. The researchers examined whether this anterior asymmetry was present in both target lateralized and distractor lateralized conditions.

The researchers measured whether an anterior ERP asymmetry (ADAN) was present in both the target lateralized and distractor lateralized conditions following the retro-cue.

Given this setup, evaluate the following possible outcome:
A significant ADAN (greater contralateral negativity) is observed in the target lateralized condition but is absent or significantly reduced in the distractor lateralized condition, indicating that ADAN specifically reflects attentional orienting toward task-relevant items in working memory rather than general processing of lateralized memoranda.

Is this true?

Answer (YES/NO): YES